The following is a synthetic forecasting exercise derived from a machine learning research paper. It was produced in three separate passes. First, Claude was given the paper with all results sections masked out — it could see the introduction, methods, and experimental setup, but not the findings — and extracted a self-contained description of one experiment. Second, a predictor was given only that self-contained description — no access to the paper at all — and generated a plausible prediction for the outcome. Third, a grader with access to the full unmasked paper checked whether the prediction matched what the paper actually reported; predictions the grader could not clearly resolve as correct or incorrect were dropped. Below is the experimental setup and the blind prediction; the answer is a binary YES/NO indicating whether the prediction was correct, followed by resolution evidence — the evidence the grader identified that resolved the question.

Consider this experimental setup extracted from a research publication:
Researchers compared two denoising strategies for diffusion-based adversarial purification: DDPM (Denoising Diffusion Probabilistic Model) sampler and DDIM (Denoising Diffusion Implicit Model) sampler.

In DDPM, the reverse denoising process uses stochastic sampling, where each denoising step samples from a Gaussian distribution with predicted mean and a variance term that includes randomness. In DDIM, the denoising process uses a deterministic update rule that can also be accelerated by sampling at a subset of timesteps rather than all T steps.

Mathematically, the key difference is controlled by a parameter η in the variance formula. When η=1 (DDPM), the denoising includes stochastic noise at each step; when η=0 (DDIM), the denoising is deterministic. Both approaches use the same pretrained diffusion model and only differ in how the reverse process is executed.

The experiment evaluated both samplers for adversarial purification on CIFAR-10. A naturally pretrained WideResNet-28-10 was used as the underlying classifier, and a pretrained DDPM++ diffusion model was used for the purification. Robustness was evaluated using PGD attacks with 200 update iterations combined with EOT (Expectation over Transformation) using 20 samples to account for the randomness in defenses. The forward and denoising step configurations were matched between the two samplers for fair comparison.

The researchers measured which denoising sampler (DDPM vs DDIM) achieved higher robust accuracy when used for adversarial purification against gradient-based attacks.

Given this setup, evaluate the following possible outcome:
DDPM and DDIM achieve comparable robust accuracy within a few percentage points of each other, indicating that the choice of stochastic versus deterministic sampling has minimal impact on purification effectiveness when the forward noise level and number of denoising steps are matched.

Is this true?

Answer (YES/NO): NO